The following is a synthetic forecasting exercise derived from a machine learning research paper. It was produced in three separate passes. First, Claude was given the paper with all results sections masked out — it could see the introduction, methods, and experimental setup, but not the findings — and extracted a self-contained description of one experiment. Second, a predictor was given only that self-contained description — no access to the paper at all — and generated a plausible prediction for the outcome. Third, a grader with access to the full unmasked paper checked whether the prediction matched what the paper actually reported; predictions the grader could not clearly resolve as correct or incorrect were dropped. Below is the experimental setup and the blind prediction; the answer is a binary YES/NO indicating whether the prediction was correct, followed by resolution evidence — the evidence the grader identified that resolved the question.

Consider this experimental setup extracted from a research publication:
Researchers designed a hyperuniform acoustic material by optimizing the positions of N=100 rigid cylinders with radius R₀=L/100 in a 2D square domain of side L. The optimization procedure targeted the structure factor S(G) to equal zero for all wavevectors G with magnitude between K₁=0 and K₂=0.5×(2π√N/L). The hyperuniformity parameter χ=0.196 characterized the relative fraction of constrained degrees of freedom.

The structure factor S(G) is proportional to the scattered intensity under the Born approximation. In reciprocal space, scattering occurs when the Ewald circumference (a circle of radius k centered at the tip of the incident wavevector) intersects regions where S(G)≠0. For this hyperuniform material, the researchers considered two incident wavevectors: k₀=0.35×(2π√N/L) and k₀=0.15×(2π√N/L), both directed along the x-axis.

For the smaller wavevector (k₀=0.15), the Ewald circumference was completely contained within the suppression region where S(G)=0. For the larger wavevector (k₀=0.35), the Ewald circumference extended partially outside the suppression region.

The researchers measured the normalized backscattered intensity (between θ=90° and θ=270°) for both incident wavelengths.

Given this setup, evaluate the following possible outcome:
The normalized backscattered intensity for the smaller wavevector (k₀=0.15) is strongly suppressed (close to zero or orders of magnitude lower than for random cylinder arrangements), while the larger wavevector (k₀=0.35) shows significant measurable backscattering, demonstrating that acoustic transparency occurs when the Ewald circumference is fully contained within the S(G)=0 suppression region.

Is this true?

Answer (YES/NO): YES